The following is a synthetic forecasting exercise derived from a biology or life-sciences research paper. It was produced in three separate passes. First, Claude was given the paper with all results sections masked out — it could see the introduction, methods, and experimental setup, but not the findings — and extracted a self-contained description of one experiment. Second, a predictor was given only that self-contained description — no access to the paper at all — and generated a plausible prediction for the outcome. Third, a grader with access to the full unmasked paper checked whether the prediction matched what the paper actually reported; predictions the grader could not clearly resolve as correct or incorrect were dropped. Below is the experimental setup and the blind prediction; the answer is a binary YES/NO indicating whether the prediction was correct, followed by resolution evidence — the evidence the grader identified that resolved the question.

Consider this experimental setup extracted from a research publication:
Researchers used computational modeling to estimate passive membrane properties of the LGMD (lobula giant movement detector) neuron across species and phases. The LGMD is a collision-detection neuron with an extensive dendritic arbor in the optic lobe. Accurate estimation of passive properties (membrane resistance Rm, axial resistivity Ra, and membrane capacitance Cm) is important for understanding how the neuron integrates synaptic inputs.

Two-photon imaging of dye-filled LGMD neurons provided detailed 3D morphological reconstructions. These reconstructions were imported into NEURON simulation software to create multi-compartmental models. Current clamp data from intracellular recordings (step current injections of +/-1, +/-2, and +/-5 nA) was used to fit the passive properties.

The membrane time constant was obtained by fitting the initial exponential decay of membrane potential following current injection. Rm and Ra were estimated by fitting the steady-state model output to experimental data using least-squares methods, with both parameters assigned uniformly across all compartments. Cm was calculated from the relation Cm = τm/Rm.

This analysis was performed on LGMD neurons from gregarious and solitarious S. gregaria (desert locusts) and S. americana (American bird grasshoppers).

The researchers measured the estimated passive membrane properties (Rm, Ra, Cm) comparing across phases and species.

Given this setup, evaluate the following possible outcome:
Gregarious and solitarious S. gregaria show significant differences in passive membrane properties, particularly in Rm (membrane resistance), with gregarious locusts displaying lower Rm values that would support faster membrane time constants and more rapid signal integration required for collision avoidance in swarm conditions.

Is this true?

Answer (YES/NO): NO